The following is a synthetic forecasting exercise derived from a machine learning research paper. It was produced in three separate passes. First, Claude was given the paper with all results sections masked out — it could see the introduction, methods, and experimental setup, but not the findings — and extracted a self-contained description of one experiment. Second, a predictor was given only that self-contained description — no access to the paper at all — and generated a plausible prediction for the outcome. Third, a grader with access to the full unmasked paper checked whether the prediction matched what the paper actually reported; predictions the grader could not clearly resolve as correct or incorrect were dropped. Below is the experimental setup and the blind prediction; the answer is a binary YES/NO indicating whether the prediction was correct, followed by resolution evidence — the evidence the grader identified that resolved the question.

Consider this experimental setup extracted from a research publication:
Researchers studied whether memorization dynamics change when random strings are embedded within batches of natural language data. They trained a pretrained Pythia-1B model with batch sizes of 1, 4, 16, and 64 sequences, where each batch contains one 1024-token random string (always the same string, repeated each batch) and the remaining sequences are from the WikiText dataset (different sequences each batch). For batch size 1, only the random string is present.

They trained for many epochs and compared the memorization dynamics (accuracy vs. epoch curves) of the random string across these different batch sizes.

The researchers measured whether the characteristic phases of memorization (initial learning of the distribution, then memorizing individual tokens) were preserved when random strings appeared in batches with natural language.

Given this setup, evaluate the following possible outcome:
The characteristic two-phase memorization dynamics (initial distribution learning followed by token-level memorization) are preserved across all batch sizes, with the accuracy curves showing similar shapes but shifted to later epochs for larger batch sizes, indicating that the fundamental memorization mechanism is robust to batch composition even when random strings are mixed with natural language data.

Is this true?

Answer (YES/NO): YES